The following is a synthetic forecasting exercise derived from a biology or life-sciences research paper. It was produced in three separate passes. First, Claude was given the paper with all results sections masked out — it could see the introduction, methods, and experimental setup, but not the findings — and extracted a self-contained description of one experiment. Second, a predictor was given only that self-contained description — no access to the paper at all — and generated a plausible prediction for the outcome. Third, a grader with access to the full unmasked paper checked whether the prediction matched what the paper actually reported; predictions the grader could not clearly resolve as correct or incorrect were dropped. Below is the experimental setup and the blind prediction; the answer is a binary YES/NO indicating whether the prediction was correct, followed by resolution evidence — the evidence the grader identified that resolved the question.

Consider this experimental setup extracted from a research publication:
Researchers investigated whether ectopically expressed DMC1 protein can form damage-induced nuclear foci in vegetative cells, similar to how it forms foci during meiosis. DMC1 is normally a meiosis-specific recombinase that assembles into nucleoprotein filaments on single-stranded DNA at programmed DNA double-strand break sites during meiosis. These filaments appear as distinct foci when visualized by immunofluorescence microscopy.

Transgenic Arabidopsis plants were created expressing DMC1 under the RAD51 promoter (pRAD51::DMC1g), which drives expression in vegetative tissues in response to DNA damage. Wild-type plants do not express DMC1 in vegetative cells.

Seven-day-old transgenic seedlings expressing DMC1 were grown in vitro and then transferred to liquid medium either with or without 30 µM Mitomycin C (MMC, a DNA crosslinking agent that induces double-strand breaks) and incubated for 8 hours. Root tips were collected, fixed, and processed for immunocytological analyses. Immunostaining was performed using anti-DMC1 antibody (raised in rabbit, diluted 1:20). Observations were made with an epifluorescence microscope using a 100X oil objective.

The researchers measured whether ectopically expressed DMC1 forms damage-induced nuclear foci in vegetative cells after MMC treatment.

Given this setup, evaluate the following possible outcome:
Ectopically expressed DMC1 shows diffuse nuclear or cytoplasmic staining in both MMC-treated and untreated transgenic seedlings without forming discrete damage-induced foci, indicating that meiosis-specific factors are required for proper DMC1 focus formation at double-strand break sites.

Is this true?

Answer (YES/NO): NO